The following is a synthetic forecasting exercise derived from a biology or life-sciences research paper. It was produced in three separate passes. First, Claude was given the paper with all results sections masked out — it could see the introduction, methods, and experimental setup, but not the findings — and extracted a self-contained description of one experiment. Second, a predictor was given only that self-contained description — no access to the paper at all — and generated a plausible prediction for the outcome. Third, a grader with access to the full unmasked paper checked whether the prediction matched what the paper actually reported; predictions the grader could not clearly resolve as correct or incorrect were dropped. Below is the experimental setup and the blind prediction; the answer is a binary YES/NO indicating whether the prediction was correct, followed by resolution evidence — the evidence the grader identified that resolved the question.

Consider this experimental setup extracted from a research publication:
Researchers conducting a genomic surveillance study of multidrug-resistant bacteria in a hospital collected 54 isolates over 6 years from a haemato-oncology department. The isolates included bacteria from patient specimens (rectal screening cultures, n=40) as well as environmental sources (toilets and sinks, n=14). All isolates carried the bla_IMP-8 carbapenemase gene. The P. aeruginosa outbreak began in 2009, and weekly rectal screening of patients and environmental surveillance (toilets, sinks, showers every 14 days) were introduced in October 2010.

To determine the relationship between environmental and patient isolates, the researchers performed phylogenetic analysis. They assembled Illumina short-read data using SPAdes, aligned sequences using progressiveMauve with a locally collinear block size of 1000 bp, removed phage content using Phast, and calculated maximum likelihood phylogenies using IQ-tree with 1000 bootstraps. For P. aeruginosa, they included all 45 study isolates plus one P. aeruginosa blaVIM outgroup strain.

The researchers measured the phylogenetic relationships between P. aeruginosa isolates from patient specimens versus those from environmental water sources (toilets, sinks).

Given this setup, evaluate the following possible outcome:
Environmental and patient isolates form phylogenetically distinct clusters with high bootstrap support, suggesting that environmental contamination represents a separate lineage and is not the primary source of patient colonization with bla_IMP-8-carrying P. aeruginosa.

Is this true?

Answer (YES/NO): NO